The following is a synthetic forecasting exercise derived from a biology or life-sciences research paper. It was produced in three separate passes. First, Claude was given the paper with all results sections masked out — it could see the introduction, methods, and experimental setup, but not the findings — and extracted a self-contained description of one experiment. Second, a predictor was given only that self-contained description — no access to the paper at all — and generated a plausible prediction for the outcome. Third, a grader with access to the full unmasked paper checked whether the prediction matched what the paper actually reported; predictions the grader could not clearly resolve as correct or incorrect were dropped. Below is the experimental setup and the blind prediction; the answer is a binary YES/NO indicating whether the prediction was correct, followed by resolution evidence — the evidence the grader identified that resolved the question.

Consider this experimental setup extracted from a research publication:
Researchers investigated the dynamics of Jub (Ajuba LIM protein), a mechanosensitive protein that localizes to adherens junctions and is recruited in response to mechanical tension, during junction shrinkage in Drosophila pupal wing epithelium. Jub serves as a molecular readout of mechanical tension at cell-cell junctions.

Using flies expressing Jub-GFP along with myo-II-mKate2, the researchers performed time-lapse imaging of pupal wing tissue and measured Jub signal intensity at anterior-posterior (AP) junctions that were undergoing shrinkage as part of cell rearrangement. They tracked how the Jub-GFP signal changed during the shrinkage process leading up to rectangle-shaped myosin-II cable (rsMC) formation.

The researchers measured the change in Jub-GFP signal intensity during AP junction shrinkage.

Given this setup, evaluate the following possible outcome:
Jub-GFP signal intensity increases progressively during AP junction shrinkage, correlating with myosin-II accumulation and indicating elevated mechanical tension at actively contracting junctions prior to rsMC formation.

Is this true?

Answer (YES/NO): NO